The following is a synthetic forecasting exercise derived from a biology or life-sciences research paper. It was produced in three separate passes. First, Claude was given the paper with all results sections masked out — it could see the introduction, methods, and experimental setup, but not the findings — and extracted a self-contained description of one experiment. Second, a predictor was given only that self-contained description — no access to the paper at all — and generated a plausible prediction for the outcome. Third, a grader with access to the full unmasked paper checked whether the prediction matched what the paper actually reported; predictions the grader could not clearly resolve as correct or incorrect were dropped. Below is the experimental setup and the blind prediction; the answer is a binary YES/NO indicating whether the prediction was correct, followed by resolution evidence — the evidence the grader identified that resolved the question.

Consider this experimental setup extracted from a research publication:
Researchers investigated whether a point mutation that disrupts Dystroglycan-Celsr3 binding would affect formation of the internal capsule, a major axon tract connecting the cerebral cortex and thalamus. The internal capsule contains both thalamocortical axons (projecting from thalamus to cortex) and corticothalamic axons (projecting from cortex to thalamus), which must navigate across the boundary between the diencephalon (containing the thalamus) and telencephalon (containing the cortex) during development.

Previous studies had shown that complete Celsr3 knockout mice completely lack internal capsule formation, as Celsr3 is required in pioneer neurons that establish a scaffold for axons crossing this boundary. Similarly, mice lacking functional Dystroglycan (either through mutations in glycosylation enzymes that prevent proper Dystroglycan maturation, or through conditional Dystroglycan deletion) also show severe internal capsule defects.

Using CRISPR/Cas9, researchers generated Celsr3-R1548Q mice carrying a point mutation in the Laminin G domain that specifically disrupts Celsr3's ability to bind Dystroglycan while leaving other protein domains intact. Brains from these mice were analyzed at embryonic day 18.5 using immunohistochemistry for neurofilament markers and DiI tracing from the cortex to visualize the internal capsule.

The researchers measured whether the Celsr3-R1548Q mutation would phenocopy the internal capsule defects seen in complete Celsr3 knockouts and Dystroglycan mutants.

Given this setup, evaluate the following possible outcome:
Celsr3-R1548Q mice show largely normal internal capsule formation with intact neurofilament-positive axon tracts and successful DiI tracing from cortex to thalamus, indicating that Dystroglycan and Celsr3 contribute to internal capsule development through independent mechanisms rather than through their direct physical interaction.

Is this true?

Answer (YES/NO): YES